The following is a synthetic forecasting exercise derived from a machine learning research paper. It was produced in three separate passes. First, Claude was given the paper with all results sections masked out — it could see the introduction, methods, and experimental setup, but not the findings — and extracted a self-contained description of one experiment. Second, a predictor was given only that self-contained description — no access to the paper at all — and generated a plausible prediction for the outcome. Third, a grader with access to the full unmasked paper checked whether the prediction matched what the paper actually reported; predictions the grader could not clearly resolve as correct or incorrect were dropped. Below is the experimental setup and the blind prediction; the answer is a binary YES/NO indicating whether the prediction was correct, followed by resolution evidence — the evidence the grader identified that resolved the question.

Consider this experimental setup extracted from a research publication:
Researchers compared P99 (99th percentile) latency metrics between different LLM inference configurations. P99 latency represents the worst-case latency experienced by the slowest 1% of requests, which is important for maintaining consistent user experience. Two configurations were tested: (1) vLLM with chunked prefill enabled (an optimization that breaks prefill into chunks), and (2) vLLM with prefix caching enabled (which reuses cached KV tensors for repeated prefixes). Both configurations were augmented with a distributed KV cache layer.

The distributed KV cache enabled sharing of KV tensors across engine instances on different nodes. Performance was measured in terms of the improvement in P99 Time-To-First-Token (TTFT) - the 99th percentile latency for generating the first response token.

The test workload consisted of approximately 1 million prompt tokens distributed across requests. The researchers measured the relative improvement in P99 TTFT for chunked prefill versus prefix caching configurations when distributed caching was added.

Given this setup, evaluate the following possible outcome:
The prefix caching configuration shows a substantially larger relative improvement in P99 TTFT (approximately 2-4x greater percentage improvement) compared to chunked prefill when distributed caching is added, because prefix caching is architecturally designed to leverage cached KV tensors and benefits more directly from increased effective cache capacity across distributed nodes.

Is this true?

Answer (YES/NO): NO